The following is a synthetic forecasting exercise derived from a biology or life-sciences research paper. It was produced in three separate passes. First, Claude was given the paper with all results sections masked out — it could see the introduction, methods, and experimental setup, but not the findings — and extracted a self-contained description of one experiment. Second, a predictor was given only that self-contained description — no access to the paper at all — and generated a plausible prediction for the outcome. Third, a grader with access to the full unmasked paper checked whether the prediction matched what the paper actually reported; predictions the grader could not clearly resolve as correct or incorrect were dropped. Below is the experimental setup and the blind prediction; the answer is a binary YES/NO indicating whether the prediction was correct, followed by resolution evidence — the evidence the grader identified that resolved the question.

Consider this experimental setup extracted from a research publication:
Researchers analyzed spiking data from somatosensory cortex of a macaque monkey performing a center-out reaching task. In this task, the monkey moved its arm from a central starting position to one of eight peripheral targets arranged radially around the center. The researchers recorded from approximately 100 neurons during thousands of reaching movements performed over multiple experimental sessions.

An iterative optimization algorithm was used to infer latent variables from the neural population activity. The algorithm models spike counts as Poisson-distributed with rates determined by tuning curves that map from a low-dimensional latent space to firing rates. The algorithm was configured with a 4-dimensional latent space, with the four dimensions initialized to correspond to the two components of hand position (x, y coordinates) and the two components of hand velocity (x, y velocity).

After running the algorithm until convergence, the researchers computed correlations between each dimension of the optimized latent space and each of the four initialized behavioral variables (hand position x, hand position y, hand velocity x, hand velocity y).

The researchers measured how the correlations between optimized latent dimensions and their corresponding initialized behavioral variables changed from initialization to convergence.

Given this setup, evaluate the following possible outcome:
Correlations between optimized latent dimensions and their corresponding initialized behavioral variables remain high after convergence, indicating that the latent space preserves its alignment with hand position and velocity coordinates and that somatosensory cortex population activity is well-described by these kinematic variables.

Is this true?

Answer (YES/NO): YES